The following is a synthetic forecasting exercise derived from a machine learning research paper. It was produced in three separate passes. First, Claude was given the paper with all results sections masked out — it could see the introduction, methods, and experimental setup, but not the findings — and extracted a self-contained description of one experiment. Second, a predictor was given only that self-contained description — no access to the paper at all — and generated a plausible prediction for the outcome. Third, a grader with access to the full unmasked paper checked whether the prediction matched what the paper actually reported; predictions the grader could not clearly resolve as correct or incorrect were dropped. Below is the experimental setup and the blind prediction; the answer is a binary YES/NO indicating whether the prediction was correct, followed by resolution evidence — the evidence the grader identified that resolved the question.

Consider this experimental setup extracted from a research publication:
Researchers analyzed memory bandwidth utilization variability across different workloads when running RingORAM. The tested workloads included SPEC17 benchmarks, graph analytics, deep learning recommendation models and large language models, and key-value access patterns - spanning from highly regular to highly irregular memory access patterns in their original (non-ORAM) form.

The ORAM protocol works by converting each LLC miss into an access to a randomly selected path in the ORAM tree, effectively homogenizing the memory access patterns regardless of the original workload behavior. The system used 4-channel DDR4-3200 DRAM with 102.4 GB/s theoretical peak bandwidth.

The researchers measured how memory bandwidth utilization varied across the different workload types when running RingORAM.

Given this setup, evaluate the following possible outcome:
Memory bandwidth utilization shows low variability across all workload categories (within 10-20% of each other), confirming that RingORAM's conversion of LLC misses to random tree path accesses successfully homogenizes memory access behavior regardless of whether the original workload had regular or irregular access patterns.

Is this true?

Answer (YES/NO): YES